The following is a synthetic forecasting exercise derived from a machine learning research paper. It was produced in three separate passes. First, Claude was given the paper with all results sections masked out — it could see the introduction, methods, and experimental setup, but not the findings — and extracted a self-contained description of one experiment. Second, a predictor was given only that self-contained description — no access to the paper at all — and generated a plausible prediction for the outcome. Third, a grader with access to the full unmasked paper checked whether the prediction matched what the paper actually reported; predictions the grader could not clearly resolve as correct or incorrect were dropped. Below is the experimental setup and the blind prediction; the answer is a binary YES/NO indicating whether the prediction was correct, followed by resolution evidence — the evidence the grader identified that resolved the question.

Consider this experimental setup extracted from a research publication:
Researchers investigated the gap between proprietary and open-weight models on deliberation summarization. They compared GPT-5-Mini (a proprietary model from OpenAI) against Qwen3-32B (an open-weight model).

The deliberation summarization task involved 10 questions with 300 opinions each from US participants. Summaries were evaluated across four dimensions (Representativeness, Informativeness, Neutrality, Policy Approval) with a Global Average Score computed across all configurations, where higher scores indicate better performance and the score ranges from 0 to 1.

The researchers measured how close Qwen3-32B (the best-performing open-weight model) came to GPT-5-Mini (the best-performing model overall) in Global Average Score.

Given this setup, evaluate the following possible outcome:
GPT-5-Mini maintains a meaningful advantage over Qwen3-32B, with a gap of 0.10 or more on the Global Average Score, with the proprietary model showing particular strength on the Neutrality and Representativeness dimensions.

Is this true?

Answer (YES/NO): NO